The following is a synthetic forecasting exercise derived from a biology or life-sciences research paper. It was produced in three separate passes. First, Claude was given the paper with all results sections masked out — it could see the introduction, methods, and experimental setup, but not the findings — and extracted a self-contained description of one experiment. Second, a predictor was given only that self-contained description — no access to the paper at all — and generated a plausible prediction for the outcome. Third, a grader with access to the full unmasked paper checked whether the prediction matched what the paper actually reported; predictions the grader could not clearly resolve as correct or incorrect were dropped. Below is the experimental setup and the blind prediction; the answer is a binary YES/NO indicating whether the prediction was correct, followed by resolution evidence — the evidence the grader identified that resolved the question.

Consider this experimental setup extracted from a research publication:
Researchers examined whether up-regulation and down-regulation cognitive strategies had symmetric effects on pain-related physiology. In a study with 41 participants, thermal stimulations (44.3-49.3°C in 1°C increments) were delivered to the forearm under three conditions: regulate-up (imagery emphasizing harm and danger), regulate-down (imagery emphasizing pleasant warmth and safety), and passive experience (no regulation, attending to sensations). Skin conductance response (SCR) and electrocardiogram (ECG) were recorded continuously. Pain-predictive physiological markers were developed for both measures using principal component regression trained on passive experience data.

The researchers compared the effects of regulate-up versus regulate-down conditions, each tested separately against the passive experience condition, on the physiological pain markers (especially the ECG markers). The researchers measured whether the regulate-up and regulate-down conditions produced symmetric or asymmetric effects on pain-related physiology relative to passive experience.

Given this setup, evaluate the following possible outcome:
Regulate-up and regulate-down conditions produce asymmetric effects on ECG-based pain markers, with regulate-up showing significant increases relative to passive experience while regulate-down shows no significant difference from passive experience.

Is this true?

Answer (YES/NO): NO